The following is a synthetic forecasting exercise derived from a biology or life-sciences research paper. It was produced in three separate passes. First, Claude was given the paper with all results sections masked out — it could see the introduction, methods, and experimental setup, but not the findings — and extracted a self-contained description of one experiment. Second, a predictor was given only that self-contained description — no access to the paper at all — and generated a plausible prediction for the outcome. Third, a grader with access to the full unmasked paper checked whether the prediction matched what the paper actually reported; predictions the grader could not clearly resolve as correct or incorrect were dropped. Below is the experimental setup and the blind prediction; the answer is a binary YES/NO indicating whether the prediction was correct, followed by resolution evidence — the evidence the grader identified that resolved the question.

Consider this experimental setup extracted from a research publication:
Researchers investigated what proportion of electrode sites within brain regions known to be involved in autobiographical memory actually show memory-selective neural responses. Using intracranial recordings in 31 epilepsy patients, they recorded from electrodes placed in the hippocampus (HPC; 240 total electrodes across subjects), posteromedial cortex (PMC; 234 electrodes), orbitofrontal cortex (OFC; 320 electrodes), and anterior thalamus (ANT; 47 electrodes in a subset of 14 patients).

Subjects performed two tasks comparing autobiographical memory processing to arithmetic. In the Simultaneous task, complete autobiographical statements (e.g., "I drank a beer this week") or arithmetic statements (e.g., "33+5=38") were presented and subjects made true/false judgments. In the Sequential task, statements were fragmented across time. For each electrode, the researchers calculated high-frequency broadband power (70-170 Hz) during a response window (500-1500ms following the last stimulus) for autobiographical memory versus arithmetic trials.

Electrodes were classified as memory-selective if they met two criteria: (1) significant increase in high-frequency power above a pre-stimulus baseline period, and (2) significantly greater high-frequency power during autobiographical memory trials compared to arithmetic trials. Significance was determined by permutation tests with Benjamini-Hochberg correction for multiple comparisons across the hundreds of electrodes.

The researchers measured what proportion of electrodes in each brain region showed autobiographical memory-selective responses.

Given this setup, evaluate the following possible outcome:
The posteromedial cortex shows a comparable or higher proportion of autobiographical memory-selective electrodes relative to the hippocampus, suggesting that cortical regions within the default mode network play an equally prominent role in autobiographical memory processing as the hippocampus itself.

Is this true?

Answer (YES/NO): YES